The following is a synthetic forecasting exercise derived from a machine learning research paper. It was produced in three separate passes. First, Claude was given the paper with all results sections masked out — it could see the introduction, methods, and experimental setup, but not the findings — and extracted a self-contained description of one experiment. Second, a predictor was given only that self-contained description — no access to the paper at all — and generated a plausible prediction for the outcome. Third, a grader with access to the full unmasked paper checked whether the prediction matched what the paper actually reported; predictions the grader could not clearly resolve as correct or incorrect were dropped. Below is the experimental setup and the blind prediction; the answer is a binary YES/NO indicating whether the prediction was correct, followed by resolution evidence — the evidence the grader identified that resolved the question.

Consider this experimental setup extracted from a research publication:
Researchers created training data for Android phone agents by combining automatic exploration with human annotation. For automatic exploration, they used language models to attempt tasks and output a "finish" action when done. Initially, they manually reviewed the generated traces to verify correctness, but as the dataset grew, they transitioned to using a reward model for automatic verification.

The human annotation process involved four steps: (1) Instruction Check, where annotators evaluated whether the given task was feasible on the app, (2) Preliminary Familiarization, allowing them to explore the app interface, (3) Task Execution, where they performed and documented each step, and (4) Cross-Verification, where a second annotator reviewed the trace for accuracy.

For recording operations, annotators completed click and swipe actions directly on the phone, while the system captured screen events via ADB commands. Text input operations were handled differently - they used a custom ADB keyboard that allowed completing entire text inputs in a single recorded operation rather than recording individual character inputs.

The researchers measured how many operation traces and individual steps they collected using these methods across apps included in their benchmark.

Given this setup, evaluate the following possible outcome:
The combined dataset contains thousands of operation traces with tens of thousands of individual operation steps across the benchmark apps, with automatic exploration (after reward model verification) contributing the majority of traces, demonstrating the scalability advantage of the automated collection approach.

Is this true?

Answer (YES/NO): NO